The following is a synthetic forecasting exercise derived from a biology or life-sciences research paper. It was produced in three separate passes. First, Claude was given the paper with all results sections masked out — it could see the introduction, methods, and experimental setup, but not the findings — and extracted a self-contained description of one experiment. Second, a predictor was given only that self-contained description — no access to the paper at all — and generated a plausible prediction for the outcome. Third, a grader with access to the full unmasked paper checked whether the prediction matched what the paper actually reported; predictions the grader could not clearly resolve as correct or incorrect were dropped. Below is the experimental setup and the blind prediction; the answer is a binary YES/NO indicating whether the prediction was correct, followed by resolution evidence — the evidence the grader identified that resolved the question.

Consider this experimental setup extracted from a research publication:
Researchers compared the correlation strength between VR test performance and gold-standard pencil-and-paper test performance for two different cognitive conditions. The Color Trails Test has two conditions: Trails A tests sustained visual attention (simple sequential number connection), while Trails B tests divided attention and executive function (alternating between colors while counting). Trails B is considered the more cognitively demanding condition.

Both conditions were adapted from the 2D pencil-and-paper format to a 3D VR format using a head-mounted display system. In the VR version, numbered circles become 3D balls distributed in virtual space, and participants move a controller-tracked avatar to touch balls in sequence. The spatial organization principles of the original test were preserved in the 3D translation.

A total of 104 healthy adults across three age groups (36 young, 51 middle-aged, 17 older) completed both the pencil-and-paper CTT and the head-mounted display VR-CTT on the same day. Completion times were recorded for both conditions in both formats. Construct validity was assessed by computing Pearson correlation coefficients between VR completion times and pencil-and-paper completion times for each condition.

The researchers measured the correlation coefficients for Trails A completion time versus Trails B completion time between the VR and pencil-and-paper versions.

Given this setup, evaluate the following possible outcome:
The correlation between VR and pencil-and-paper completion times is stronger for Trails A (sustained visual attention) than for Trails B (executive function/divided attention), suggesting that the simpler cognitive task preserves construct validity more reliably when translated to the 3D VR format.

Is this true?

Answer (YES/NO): NO